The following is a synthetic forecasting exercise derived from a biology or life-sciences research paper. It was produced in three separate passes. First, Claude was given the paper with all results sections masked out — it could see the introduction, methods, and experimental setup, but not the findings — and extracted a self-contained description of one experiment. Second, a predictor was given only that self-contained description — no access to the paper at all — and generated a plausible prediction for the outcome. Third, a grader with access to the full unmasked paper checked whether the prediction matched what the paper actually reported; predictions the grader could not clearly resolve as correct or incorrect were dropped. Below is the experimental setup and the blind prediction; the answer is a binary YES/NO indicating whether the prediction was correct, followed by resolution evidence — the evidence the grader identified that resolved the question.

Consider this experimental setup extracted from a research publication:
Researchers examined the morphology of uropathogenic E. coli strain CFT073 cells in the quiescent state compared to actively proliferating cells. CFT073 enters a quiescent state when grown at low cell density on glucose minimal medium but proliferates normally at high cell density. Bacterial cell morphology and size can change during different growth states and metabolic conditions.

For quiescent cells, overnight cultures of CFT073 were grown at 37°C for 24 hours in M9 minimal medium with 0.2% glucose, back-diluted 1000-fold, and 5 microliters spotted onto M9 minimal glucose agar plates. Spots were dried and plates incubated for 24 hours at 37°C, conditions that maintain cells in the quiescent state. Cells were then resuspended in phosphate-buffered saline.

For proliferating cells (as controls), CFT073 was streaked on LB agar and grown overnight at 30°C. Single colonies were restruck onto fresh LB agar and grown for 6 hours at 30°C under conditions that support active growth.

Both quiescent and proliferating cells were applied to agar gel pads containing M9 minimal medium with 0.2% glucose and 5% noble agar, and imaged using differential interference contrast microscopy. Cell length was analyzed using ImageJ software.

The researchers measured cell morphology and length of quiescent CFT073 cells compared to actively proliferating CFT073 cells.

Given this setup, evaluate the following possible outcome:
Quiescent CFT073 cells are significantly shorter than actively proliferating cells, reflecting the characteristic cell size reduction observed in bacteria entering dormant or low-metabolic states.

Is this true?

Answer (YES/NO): NO